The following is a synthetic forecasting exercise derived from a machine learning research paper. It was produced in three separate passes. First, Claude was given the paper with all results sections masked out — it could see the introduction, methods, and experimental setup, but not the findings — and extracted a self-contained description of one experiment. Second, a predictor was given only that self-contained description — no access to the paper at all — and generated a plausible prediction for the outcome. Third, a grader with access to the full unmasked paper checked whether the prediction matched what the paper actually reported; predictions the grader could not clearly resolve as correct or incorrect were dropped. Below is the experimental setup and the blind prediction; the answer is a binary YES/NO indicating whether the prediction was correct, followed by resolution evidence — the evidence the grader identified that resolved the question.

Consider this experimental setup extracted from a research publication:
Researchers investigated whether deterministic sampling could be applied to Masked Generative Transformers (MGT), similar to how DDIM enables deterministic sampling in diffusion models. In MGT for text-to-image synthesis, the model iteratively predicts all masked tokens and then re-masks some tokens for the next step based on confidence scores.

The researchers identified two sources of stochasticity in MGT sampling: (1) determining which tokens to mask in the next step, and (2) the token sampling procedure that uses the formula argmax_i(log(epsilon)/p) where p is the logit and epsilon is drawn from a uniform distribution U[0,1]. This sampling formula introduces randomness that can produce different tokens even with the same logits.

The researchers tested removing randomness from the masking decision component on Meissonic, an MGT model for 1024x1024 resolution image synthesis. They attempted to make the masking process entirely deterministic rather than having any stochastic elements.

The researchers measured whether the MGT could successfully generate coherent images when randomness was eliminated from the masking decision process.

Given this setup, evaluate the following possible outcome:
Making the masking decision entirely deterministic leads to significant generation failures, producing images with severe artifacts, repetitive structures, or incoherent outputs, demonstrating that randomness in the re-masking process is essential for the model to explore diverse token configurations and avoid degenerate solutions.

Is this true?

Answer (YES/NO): YES